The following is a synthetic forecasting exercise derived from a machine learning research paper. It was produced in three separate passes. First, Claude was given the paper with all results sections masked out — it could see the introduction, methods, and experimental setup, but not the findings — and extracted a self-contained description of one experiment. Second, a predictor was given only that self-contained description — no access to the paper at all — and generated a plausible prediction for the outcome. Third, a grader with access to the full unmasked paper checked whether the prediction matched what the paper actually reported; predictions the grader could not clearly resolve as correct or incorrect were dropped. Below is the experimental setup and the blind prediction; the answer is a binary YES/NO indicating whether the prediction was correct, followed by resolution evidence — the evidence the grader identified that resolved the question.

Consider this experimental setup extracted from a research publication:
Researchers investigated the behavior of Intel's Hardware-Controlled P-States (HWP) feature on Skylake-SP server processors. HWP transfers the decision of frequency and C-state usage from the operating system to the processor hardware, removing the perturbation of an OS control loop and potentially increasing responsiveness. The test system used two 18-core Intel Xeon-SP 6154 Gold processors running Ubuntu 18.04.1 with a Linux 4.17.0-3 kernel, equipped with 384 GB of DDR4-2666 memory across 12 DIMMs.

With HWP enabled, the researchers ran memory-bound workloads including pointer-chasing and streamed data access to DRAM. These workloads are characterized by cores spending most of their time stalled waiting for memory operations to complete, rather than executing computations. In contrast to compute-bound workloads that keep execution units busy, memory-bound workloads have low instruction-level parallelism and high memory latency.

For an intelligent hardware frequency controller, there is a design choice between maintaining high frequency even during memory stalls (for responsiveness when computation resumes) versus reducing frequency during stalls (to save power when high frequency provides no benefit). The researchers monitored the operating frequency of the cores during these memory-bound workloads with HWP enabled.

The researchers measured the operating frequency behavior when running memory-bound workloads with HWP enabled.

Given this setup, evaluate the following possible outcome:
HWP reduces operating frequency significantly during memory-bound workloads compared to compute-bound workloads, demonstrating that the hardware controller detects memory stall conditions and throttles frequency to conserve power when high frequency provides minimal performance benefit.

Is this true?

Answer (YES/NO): NO